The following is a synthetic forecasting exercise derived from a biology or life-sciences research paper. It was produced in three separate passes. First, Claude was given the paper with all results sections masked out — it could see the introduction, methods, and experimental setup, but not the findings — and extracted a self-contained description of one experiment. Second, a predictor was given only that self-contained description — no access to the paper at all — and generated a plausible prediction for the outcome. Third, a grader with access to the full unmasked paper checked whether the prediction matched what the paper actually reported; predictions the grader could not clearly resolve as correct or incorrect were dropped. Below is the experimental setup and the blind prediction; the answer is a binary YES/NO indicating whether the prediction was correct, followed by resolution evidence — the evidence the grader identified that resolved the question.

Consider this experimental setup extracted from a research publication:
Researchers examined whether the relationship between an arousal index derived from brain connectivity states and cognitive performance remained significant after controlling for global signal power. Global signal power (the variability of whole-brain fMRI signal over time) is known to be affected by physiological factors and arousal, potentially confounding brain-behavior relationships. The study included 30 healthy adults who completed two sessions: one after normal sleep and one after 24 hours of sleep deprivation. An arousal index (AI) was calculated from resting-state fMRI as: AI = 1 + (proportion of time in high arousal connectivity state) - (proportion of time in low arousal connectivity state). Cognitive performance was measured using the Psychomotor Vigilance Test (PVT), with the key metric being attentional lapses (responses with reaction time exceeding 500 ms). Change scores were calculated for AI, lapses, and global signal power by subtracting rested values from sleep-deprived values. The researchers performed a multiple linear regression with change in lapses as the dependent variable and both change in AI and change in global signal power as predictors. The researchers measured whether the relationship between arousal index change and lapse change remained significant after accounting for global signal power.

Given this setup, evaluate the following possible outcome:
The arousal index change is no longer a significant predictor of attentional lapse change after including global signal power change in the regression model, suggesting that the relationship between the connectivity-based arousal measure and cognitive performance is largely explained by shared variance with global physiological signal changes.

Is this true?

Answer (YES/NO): NO